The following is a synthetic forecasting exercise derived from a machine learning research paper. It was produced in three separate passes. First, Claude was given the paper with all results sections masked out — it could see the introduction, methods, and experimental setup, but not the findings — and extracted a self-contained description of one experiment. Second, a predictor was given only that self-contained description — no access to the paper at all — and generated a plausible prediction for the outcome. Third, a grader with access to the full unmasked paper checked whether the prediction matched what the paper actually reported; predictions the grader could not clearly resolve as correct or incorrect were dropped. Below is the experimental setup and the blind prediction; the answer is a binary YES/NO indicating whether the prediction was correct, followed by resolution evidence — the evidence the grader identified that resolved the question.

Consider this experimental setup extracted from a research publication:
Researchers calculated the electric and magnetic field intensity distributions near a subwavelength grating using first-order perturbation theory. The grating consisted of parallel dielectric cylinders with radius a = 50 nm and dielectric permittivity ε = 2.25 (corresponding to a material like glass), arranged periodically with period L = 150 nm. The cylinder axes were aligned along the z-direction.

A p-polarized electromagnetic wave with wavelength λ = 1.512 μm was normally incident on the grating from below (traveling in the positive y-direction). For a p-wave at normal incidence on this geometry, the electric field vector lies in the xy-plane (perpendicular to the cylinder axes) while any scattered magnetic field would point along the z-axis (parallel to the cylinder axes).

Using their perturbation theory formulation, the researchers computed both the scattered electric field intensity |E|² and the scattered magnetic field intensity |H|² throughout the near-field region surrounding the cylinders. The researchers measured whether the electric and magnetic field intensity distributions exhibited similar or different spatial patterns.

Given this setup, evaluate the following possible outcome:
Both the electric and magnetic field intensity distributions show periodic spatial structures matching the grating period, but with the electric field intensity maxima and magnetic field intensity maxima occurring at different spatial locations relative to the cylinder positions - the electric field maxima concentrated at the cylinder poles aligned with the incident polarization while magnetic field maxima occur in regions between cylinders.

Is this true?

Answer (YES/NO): NO